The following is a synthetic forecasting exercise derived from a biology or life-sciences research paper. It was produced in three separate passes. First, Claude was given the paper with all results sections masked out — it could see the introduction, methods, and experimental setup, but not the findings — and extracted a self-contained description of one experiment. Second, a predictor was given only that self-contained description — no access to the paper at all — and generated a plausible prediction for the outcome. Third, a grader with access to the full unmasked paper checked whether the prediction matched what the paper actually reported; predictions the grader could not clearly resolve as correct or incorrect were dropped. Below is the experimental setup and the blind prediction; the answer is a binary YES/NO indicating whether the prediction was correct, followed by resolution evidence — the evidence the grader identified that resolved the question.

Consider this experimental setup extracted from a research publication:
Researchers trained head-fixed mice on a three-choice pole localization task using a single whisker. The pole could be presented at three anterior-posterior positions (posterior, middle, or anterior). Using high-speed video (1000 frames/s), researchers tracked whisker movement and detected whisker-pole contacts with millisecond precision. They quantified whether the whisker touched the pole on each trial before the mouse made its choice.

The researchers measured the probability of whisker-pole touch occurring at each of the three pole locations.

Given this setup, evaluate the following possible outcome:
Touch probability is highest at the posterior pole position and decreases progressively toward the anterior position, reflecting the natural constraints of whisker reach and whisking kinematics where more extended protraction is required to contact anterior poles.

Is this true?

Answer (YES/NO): NO